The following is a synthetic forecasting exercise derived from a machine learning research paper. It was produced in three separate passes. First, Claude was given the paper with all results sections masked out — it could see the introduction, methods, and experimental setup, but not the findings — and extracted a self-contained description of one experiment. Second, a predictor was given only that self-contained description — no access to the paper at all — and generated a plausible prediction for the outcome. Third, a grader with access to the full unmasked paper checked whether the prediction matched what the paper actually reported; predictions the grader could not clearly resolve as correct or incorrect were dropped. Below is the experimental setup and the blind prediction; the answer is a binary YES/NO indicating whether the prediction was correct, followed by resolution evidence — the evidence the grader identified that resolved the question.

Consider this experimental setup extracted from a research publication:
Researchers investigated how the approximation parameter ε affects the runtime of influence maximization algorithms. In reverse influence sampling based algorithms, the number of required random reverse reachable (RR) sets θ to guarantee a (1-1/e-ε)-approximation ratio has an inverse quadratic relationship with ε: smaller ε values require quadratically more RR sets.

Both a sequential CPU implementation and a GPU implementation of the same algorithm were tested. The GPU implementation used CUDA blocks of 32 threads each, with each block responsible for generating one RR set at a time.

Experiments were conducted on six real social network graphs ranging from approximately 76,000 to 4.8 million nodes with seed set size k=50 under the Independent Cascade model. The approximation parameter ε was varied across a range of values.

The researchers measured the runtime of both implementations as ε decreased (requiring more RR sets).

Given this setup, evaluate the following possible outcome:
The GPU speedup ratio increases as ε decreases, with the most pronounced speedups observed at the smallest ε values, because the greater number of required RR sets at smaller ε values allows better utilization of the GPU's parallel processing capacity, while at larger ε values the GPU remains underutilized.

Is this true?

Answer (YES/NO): NO